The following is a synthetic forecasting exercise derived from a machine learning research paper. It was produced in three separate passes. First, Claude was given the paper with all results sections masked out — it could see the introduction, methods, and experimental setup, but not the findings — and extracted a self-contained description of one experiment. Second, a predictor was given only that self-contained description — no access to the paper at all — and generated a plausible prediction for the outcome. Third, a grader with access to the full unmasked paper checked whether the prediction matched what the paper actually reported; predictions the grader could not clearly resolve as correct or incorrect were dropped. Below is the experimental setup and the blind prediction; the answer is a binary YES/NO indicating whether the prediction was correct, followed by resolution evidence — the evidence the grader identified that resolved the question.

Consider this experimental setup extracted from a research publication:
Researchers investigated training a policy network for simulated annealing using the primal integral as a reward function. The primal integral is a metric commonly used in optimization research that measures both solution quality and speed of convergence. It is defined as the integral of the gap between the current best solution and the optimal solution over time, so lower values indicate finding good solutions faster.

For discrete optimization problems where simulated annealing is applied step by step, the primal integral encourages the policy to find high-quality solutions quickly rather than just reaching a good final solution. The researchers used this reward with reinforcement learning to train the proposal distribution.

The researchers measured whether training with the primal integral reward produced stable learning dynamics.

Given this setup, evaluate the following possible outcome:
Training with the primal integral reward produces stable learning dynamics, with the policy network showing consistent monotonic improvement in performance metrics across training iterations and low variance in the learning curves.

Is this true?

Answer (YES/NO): NO